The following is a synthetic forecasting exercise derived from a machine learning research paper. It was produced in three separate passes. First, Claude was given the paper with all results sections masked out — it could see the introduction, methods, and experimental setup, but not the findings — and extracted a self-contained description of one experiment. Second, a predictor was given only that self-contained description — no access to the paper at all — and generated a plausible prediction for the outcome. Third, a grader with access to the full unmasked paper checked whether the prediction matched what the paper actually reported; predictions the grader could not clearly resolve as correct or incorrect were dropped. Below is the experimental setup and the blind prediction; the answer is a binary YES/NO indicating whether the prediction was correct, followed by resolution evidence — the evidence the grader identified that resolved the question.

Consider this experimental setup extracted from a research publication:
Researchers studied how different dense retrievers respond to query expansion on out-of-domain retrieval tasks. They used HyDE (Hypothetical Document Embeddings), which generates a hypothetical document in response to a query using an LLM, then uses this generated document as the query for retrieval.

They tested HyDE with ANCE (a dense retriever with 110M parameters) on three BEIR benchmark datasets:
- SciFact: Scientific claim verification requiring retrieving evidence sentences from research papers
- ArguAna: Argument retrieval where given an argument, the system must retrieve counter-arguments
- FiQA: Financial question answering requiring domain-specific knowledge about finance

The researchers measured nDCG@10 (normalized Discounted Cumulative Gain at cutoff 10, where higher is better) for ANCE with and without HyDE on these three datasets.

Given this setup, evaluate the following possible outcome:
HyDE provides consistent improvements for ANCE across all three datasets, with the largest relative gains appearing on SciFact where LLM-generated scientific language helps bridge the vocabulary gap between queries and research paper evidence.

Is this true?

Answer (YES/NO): NO